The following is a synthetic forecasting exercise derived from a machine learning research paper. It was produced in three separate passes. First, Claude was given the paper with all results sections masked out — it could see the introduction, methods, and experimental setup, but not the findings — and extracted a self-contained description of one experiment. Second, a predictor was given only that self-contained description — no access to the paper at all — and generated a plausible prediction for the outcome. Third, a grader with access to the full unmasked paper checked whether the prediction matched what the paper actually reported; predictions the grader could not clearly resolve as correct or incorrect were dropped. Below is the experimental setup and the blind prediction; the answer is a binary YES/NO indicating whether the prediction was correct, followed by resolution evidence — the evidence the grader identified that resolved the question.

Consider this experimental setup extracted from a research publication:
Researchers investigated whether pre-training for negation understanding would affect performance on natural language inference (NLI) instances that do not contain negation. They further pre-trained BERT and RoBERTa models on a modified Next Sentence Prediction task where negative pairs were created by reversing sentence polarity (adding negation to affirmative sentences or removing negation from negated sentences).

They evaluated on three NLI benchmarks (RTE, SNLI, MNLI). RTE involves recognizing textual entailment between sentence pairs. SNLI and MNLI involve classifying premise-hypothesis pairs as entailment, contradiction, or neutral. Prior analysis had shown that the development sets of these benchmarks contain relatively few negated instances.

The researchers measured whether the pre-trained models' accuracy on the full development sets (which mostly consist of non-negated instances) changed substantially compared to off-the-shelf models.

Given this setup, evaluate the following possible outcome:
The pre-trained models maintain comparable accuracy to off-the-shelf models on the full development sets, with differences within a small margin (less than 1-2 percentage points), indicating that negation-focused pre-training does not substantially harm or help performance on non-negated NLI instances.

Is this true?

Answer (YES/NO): NO